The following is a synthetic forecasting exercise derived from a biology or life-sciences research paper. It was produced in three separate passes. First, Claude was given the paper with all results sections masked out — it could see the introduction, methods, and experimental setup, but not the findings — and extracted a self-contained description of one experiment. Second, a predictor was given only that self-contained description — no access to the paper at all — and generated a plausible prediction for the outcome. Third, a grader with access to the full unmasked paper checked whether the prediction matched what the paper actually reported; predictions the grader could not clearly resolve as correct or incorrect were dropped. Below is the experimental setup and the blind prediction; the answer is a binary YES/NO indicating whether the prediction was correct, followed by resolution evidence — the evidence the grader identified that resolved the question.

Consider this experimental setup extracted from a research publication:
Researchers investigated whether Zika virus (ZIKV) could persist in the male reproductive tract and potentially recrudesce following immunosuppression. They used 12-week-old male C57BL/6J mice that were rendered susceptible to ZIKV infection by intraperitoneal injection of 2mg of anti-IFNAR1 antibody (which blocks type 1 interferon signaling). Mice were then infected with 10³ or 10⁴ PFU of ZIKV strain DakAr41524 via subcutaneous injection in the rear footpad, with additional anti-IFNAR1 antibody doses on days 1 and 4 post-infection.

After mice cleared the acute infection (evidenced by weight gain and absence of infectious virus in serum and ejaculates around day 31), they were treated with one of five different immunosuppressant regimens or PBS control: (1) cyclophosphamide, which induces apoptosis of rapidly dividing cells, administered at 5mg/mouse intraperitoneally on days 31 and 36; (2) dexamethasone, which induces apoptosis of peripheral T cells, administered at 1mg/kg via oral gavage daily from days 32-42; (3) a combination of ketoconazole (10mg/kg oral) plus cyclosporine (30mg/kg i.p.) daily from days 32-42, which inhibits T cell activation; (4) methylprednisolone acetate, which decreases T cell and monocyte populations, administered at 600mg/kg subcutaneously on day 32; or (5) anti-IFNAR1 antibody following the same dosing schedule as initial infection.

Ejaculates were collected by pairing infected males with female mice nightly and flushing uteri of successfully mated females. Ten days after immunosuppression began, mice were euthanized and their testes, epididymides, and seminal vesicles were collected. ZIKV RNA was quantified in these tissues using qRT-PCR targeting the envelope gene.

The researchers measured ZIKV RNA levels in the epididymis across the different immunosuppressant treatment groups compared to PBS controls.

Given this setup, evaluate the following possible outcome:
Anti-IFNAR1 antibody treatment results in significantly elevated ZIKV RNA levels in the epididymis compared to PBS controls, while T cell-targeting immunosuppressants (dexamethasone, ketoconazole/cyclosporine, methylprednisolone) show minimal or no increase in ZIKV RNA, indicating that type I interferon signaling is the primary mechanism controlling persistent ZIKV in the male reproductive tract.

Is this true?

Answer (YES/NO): NO